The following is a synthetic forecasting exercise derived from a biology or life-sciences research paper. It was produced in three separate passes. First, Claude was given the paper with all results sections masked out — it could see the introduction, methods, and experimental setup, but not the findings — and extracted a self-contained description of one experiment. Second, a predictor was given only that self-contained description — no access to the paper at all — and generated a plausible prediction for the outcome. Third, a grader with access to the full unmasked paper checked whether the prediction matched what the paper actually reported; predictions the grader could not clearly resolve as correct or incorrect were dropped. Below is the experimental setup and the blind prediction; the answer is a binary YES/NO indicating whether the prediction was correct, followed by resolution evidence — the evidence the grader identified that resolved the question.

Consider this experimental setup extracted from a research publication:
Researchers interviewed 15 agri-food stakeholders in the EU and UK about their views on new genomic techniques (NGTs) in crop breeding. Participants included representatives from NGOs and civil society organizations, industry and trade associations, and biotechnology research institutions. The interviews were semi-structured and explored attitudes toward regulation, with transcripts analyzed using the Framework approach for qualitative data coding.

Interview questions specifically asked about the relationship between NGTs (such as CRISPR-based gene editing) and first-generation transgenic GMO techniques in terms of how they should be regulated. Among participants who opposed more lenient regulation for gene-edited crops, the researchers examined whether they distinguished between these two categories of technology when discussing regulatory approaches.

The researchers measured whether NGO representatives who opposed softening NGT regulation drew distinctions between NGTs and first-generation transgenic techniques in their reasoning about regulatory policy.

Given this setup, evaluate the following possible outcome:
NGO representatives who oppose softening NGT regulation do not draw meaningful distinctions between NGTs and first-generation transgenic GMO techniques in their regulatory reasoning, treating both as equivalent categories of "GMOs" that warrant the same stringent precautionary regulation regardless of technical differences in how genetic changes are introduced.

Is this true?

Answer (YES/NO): YES